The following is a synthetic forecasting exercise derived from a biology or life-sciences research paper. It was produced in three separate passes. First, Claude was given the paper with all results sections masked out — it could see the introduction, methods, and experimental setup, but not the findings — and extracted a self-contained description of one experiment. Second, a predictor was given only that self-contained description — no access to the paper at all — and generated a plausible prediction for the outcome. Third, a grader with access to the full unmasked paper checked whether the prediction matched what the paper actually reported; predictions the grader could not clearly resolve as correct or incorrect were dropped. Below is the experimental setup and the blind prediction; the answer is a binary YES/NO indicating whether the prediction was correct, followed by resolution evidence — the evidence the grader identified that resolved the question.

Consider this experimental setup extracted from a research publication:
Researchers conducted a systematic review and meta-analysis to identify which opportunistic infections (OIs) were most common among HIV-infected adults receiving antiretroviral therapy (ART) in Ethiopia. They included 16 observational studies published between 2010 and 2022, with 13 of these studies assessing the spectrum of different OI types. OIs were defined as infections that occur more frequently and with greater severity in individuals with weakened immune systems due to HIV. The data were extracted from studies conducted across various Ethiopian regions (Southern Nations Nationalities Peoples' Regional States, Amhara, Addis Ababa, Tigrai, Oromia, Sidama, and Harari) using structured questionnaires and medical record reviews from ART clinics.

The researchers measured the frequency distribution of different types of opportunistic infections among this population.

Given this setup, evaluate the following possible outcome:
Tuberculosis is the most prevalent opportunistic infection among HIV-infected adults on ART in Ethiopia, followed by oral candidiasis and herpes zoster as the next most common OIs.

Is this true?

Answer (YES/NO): NO